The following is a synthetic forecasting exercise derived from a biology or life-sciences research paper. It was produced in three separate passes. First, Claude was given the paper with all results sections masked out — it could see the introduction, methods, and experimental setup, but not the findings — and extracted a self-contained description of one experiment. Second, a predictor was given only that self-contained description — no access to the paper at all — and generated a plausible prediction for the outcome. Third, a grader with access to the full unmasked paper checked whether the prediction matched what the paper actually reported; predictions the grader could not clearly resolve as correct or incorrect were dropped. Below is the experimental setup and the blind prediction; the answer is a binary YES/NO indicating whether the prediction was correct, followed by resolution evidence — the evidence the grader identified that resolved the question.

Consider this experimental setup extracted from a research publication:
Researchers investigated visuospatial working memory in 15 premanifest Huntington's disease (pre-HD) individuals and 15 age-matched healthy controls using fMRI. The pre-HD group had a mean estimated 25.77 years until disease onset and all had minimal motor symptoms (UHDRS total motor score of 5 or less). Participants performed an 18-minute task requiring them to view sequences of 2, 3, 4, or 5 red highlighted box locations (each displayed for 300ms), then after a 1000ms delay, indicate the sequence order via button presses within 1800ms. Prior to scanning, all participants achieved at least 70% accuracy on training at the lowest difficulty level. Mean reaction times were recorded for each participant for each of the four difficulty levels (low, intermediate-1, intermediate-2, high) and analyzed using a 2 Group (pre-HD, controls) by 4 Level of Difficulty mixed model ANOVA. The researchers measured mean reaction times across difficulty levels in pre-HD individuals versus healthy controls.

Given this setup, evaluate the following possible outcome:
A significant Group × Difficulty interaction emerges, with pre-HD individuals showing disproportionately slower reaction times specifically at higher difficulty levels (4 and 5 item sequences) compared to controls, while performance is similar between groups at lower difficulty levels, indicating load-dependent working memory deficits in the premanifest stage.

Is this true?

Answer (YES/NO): NO